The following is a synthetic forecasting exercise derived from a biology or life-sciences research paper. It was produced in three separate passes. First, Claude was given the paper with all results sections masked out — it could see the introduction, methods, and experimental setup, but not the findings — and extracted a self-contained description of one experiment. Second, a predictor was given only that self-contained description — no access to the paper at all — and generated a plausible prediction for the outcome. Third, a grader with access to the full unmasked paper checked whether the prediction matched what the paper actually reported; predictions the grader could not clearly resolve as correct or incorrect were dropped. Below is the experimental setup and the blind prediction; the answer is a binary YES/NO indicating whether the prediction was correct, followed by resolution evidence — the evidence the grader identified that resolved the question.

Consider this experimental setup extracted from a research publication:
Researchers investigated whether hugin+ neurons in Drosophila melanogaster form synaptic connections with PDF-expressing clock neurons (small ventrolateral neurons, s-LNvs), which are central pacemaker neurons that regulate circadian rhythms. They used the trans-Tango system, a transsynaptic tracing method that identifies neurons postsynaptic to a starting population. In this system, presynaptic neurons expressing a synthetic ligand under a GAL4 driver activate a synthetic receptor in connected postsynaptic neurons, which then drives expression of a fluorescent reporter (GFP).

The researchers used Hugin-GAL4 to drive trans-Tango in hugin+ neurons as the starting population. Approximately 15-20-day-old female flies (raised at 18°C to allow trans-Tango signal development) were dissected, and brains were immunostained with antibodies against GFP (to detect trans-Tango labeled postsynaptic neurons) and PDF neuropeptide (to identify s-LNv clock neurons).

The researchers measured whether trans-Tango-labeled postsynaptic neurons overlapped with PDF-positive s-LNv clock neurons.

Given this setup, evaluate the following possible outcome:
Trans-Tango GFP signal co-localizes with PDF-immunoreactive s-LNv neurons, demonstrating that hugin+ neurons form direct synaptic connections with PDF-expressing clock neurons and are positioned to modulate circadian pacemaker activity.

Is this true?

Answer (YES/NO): YES